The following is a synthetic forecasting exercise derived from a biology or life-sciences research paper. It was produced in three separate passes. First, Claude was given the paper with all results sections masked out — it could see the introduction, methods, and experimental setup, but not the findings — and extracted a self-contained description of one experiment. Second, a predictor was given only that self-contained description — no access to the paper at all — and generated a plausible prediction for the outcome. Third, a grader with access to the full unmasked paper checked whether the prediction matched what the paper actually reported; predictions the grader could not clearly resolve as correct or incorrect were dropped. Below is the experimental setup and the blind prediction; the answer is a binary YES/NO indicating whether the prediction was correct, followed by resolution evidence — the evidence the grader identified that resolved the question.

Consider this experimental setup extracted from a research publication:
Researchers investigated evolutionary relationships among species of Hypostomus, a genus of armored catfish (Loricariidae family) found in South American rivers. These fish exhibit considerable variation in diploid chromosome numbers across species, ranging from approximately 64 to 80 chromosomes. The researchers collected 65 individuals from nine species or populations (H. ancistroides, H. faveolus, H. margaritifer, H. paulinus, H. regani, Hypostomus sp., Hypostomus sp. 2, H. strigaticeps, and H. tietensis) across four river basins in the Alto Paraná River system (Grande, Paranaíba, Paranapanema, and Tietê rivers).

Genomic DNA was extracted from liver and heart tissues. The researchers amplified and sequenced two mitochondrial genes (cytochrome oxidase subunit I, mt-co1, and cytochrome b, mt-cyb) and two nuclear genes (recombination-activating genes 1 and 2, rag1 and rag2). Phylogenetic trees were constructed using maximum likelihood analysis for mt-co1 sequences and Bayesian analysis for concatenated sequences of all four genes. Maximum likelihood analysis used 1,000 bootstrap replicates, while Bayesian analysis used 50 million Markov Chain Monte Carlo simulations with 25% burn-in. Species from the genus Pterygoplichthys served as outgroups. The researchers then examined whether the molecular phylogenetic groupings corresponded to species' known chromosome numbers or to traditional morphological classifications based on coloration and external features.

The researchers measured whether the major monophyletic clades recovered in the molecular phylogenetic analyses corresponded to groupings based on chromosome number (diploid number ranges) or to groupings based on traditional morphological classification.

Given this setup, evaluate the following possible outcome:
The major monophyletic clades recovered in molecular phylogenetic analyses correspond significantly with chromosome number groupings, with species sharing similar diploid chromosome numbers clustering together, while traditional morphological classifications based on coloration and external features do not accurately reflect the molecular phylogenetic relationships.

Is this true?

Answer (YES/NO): YES